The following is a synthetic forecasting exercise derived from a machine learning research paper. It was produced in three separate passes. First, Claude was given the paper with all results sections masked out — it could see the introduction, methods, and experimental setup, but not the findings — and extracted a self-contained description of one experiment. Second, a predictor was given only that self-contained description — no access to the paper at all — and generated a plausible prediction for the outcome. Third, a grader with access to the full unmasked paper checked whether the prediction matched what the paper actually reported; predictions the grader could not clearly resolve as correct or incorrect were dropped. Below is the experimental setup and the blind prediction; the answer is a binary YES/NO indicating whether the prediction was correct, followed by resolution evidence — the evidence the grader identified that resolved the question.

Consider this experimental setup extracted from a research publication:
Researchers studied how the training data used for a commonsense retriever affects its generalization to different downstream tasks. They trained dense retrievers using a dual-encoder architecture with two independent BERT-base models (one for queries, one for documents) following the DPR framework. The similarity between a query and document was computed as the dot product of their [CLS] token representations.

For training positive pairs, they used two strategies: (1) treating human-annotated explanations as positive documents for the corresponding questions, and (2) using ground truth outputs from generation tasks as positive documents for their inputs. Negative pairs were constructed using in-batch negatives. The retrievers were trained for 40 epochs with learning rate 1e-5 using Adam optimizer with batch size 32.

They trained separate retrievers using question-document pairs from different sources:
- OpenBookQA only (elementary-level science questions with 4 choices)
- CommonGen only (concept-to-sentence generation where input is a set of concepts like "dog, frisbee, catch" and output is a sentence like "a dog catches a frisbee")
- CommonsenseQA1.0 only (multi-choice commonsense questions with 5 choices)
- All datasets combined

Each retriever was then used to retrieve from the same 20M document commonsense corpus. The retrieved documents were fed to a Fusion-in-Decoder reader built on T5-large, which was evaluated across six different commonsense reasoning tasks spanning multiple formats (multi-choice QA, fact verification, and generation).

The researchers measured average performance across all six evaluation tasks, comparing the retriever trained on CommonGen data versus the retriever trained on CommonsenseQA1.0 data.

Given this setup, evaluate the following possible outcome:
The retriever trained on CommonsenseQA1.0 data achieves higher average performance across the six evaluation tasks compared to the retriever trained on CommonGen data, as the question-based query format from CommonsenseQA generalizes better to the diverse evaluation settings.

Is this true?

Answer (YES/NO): YES